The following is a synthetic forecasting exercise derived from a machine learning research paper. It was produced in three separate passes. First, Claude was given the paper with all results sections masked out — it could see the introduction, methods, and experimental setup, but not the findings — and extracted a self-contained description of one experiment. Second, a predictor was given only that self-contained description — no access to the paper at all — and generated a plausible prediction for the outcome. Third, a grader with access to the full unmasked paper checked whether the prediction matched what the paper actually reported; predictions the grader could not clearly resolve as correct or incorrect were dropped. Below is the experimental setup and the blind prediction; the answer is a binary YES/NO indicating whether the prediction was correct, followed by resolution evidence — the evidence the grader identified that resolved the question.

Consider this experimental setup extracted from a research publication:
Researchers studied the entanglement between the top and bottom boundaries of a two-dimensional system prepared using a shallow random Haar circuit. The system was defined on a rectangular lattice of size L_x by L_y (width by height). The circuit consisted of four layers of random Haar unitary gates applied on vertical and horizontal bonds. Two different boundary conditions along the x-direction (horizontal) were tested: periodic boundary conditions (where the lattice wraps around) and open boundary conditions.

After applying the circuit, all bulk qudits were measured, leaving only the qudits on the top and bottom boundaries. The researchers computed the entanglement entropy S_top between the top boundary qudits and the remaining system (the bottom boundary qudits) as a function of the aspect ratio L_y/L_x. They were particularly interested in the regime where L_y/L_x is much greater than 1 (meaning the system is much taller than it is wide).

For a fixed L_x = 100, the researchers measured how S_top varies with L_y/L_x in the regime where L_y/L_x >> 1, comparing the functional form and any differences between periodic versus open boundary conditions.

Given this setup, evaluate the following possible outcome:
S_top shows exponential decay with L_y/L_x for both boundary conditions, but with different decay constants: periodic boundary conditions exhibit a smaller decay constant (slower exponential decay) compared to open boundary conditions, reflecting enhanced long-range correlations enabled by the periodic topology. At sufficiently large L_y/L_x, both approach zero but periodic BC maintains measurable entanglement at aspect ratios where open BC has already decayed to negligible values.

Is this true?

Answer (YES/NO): YES